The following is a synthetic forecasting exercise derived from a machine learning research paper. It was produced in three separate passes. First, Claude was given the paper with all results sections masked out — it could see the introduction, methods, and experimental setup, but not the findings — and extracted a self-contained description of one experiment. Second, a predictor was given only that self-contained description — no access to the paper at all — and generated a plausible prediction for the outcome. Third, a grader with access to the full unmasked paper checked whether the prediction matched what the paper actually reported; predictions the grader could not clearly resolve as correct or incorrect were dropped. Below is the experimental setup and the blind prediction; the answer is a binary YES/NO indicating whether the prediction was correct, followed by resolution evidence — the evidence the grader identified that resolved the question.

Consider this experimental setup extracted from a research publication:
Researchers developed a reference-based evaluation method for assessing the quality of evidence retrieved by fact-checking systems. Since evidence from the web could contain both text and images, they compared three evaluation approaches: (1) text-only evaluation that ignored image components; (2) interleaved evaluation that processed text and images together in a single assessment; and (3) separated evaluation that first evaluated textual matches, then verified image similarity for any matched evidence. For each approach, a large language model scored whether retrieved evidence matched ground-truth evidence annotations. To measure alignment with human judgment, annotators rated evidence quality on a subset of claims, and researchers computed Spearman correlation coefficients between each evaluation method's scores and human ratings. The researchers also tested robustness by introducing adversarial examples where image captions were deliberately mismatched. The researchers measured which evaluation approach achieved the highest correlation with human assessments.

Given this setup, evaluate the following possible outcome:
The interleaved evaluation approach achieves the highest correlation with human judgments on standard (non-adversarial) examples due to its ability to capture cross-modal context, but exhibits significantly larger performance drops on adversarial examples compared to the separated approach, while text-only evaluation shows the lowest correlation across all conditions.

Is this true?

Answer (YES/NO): NO